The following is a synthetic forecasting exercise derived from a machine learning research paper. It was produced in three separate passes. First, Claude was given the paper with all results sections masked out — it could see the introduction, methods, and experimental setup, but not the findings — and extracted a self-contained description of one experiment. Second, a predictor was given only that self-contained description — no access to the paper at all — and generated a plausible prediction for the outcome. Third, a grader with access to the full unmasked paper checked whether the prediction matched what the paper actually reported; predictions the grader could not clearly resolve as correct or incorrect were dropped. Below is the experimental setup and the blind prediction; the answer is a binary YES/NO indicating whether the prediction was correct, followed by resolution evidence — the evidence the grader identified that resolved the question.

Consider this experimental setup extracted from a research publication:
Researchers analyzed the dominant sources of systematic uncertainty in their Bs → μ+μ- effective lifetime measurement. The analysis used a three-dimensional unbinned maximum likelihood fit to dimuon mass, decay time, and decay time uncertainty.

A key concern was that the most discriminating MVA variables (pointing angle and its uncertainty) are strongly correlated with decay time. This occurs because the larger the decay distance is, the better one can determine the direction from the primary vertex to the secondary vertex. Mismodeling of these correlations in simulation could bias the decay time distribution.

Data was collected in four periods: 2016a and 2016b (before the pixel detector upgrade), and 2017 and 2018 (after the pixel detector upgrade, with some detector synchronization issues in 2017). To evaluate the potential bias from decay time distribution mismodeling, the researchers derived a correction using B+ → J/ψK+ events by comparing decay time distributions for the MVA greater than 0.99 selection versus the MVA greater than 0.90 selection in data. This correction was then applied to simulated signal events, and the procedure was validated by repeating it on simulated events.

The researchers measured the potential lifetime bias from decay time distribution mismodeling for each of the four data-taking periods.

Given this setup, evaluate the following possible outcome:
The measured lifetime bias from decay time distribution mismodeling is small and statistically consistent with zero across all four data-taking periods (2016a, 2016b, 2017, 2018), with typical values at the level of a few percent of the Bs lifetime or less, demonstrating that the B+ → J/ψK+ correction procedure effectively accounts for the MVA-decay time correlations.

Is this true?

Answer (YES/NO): NO